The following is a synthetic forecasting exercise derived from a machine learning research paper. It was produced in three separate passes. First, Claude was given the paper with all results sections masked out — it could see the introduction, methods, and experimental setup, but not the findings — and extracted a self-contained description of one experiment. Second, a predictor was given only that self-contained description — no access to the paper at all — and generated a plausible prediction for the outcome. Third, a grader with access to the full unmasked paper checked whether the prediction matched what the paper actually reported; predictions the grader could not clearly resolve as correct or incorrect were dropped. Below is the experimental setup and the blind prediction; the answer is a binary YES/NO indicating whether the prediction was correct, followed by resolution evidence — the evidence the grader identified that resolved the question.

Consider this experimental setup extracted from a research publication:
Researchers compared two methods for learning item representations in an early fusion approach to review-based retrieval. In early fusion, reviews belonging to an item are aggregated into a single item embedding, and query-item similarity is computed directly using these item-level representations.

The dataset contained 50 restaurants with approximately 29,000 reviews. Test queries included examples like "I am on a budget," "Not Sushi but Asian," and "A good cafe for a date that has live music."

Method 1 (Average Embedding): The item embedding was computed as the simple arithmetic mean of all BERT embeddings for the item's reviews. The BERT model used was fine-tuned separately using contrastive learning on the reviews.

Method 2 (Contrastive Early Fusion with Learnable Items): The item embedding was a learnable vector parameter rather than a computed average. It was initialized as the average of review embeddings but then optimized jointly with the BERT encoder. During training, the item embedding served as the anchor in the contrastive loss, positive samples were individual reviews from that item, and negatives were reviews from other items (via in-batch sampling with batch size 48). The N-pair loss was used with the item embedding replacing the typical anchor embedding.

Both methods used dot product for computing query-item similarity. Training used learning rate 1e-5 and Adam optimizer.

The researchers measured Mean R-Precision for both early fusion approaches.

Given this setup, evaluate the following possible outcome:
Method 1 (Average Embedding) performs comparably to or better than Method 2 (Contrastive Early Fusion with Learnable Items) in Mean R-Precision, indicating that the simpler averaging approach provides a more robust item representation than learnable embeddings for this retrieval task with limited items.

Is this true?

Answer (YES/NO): NO